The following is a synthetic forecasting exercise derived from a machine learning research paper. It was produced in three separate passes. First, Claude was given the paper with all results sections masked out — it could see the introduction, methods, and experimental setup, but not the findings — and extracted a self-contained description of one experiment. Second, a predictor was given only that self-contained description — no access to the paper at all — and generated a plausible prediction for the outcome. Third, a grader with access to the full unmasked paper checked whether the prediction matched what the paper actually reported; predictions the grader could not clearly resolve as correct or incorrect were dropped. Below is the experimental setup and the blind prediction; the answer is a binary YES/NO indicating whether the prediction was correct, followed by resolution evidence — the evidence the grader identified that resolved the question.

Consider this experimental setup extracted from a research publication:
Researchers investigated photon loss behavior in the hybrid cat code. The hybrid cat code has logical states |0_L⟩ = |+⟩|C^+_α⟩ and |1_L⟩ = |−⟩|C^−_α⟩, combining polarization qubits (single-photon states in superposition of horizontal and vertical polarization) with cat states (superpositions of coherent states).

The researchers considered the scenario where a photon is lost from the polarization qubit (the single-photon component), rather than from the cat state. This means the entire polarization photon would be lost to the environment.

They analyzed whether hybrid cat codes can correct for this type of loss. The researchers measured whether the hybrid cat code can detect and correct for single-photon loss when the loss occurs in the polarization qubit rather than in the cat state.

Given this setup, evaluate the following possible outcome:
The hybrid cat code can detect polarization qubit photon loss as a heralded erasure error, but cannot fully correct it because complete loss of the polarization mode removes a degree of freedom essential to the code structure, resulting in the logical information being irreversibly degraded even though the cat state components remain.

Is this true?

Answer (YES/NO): NO